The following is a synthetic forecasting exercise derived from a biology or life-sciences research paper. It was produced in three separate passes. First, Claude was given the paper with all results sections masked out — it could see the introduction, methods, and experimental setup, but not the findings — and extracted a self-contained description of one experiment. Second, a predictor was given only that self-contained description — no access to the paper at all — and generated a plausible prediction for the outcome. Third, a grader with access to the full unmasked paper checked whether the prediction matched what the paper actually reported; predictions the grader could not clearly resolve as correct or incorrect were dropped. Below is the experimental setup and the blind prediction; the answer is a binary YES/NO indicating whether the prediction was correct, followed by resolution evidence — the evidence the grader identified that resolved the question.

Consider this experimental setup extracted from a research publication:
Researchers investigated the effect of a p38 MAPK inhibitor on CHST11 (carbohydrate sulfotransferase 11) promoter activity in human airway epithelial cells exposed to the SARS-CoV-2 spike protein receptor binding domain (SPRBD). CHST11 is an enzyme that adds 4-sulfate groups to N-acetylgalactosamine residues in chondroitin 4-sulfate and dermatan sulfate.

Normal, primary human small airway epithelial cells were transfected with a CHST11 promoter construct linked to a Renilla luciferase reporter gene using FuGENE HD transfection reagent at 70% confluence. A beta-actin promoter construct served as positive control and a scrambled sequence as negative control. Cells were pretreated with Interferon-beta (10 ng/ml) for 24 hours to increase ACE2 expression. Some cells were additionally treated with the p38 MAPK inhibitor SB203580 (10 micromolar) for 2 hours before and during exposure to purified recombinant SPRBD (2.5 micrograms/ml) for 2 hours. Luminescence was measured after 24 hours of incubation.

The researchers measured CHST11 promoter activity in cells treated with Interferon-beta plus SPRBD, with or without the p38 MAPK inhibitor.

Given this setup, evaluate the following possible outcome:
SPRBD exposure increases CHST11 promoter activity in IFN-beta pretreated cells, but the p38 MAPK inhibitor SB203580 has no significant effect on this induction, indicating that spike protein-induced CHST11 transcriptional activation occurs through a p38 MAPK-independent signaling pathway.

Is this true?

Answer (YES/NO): NO